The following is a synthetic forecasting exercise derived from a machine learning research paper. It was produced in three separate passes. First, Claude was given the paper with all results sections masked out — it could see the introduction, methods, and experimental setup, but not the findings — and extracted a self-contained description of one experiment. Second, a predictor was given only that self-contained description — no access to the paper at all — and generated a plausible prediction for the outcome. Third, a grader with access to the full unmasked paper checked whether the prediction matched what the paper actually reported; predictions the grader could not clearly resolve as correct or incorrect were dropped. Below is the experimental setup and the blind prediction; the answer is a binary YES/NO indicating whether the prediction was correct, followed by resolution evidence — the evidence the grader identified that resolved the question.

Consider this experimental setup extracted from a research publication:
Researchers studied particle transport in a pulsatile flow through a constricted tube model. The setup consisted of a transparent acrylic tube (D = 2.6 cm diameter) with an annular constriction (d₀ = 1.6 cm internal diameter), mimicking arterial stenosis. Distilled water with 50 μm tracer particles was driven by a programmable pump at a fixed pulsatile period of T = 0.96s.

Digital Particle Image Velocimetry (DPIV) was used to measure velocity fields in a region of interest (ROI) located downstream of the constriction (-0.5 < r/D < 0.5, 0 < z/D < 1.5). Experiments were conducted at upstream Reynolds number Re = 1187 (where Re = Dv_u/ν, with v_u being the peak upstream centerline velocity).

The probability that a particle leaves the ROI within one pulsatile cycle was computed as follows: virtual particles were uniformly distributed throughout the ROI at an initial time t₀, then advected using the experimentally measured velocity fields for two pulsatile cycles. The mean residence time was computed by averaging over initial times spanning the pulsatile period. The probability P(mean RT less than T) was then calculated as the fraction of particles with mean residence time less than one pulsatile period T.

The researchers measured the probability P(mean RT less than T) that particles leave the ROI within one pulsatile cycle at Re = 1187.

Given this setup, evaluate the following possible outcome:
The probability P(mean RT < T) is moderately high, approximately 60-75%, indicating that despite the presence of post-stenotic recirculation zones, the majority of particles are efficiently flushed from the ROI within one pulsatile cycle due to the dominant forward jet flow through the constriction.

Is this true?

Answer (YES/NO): YES